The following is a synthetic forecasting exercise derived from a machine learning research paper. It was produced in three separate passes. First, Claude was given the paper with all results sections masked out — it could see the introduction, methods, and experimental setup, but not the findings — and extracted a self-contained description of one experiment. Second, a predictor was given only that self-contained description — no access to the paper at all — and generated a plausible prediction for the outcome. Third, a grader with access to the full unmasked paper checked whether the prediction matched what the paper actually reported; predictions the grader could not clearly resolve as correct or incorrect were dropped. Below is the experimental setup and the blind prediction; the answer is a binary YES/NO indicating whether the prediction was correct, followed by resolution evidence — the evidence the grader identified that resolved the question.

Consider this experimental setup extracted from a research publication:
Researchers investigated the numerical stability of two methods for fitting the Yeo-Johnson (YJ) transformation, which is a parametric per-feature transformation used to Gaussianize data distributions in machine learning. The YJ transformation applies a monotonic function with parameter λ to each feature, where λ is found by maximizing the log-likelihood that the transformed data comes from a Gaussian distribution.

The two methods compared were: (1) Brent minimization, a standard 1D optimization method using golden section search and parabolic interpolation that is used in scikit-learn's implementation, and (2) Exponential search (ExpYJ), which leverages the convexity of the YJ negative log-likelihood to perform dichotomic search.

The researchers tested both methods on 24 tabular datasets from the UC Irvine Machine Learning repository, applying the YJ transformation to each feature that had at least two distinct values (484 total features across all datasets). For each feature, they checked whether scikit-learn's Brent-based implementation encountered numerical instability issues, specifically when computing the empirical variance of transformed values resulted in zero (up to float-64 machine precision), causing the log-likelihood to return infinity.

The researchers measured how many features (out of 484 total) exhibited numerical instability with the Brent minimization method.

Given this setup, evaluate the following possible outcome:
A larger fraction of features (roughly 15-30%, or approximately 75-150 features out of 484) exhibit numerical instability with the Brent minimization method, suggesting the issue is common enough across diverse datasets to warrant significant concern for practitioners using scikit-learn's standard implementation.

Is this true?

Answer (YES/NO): NO